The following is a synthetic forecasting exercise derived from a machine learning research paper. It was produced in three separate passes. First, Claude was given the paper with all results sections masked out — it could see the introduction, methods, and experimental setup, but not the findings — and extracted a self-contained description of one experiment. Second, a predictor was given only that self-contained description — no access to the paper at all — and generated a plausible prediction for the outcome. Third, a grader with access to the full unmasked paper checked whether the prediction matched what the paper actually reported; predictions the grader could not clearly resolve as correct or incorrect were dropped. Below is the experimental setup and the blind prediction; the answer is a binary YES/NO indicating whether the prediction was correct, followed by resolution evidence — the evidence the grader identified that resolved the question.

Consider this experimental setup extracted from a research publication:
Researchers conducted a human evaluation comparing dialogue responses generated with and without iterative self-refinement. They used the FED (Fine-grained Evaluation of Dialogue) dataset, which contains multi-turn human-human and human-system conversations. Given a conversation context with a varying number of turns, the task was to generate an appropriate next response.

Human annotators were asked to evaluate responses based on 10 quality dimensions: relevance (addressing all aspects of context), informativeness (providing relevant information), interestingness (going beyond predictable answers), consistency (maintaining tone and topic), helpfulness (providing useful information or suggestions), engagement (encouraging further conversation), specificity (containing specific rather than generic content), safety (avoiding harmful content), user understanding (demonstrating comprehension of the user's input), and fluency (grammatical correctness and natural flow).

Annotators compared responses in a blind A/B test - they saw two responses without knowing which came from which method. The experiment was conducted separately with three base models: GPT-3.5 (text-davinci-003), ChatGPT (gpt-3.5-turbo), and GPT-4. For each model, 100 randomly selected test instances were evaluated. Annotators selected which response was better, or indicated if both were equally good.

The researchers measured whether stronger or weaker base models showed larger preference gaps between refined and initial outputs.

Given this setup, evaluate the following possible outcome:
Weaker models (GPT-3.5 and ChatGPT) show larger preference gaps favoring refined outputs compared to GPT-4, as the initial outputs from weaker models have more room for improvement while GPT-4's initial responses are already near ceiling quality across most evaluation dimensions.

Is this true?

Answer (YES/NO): NO